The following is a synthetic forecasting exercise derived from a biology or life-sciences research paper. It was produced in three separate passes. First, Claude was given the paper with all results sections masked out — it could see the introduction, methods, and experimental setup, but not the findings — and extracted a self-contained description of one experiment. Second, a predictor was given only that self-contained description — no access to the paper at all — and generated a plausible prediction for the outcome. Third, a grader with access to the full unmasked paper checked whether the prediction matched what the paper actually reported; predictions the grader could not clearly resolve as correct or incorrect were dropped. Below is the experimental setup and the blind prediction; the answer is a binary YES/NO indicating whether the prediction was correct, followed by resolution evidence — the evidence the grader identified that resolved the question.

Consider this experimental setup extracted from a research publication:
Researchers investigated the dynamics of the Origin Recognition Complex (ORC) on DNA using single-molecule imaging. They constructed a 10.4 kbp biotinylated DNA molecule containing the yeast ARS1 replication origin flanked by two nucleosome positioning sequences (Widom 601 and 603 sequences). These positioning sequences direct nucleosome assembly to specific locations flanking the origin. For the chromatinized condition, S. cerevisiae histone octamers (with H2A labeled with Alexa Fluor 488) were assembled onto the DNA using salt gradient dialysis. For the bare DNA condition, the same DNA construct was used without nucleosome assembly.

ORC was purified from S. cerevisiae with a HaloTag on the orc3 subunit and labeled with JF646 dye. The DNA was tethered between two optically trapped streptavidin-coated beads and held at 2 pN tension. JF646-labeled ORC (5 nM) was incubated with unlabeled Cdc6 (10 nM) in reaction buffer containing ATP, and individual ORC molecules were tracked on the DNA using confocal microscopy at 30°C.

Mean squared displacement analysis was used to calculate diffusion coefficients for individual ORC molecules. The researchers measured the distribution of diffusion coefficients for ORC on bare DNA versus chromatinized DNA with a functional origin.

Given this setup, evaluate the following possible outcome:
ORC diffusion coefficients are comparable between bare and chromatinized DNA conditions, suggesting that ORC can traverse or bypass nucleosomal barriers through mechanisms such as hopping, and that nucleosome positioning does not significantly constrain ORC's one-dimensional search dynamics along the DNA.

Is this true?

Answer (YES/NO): NO